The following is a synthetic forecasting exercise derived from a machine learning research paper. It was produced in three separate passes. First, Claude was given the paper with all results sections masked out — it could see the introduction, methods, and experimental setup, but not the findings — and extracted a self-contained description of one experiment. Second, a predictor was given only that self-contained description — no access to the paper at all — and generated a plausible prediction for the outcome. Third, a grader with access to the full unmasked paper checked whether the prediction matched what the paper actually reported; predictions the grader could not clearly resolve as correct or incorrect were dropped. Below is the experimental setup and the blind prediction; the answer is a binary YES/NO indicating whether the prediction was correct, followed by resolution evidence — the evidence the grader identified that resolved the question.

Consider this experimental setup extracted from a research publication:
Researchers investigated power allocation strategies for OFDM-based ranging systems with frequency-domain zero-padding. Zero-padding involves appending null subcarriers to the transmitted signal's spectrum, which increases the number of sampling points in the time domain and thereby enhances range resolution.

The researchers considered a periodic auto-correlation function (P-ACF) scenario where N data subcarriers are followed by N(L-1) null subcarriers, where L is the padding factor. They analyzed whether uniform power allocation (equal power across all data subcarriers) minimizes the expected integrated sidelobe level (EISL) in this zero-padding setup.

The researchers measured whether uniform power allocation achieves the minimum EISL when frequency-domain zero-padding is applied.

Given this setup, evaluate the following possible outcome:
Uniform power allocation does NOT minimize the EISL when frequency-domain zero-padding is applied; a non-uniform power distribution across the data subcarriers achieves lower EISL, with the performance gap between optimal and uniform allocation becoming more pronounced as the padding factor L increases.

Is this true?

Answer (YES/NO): NO